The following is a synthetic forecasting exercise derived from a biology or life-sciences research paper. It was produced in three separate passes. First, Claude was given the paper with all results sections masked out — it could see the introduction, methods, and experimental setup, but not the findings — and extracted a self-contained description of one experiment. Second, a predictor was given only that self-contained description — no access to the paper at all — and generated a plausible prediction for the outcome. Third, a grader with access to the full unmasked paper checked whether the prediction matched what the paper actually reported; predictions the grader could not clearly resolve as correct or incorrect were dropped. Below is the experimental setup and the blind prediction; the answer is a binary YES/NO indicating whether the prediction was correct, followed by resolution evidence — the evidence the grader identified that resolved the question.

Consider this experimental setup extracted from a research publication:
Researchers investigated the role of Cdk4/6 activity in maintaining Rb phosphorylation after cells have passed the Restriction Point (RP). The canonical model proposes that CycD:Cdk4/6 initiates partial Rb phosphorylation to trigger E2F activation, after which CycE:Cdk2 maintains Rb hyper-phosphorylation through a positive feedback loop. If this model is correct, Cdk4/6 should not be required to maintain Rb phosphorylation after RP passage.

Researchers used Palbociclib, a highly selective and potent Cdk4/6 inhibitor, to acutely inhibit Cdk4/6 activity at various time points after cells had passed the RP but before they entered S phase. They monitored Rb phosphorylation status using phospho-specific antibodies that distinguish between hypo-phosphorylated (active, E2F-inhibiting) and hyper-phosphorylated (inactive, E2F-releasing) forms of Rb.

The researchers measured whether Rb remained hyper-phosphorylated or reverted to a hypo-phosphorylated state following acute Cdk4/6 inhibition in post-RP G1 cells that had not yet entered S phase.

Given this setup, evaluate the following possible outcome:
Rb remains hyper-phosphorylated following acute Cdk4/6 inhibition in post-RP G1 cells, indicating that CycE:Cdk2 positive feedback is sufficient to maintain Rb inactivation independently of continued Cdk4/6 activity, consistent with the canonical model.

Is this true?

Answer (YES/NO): NO